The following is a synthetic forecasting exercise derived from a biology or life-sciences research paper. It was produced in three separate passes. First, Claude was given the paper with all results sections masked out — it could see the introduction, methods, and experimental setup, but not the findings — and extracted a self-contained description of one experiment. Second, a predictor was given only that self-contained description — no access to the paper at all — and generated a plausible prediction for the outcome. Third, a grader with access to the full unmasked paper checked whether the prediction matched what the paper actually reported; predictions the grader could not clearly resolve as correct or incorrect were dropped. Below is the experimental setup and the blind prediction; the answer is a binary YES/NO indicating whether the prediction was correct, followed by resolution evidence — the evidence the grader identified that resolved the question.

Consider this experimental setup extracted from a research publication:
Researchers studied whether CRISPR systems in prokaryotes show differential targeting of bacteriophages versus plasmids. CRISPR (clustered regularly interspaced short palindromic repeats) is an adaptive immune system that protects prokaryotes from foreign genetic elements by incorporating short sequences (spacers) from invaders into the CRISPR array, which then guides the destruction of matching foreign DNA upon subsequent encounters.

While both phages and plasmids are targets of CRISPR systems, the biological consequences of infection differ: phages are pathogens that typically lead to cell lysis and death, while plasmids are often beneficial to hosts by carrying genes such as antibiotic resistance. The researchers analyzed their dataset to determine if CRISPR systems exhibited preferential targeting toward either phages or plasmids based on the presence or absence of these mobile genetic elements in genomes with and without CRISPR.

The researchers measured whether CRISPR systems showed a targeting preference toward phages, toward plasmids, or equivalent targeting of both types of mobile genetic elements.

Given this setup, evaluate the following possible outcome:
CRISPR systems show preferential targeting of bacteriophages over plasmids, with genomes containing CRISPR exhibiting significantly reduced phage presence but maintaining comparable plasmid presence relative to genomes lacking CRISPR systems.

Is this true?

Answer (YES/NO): NO